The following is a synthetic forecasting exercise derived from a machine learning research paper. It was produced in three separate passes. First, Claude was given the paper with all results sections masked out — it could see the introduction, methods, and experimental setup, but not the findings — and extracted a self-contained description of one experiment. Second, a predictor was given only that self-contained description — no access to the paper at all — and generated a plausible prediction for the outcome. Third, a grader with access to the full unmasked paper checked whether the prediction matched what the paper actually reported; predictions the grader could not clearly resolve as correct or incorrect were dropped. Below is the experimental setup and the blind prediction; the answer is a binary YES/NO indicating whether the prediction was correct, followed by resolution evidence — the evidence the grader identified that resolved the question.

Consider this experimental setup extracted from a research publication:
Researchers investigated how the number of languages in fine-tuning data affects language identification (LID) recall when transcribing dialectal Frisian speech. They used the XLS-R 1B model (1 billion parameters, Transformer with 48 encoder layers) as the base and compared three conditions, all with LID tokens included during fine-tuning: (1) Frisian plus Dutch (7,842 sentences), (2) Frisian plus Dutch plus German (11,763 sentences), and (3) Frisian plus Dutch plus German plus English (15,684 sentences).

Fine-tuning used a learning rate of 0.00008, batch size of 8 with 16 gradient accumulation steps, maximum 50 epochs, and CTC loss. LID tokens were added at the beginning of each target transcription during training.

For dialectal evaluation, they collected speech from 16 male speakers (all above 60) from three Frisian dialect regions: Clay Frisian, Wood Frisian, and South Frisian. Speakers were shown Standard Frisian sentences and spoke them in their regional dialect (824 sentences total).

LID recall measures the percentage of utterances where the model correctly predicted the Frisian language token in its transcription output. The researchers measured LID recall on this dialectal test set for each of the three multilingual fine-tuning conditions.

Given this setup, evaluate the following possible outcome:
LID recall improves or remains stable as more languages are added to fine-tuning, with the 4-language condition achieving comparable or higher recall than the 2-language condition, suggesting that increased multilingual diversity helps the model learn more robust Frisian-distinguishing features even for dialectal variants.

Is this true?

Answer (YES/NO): NO